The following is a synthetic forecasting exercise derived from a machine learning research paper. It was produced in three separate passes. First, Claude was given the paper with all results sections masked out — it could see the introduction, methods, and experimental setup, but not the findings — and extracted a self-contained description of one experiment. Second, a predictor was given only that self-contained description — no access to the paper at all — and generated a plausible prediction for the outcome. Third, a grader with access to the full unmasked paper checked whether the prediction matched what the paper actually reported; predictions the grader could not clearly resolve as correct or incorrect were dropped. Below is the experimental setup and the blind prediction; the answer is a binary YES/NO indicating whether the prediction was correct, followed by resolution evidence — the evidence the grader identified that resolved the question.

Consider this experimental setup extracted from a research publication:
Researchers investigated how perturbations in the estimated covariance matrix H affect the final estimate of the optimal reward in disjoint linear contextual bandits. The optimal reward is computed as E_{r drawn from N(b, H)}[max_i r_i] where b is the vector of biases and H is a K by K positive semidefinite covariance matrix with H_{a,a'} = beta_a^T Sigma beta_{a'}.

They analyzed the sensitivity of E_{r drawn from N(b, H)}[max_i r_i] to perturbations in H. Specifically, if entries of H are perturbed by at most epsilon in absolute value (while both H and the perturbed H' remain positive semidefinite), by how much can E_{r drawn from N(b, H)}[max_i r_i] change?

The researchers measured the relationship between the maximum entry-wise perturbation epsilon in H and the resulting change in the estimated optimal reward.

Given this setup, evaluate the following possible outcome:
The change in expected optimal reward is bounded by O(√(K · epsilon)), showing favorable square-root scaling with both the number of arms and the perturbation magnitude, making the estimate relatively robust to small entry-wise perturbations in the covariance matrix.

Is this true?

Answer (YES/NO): NO